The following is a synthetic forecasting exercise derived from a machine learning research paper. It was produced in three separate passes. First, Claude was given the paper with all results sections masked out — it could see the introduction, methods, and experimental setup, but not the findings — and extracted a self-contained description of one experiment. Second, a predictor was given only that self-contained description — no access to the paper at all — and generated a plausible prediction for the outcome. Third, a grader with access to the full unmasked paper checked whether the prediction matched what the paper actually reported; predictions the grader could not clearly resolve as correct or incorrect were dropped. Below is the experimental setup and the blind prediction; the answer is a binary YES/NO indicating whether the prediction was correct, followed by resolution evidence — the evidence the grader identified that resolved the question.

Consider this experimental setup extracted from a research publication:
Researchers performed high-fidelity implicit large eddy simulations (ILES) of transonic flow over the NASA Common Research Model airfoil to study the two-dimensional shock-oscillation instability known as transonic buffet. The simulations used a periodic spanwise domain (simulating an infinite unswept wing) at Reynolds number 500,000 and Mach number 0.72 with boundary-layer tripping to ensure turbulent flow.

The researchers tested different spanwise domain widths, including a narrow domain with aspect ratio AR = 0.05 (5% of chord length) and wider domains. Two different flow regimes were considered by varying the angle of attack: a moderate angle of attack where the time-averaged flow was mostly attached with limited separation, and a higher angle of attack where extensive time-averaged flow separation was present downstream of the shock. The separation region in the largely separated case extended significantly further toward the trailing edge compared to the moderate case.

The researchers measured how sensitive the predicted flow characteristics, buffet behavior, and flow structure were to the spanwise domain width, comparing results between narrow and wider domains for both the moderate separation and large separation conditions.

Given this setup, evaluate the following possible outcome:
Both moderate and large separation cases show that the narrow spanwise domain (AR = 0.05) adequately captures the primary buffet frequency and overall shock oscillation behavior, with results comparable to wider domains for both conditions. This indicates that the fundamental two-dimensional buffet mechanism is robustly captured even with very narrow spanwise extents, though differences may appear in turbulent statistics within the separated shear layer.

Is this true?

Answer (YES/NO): NO